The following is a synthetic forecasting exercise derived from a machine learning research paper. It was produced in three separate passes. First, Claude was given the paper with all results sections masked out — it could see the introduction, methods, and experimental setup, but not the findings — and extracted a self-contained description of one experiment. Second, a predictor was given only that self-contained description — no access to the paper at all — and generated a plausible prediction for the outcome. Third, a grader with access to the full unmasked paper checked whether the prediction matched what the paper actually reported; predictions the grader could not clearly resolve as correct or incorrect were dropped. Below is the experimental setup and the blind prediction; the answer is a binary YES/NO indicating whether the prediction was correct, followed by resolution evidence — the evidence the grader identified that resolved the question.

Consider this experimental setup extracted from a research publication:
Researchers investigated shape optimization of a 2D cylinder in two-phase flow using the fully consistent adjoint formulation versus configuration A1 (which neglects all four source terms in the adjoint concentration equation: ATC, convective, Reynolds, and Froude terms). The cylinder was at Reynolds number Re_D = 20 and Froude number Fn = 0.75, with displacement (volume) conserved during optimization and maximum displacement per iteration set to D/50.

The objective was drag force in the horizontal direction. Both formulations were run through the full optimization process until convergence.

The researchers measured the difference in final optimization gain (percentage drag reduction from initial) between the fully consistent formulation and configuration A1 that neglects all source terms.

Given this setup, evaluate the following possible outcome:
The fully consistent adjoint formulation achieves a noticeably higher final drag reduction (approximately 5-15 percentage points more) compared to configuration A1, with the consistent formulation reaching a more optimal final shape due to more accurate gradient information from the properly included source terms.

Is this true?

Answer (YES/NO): NO